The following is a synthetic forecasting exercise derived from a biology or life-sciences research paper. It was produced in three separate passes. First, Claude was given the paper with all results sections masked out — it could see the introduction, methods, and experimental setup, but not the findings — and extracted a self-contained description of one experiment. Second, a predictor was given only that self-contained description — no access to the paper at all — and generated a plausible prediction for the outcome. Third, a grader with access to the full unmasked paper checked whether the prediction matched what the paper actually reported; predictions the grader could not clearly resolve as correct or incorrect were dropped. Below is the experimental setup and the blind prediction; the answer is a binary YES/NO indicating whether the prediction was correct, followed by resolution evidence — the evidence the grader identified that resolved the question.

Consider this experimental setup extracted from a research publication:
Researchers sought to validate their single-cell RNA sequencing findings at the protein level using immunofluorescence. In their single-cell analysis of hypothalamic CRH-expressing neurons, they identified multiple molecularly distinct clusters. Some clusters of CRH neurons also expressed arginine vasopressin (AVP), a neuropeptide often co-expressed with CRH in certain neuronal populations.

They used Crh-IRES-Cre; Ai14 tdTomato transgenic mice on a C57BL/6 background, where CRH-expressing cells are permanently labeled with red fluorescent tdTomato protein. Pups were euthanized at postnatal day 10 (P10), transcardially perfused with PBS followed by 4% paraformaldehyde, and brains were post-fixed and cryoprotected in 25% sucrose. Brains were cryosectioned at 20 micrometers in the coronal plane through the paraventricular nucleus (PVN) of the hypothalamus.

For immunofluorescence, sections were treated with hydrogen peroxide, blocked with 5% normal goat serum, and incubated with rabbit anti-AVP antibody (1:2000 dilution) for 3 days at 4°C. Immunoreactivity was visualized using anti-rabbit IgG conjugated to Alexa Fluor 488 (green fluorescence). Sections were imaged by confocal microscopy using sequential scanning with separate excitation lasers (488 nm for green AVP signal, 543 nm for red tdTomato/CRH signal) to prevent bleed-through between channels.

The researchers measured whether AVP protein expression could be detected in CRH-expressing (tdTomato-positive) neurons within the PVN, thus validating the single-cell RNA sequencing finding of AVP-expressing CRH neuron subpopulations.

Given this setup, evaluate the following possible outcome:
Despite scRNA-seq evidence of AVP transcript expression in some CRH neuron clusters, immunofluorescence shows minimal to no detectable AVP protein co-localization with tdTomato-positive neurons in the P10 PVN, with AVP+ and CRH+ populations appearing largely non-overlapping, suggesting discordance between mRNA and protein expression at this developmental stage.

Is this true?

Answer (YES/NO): NO